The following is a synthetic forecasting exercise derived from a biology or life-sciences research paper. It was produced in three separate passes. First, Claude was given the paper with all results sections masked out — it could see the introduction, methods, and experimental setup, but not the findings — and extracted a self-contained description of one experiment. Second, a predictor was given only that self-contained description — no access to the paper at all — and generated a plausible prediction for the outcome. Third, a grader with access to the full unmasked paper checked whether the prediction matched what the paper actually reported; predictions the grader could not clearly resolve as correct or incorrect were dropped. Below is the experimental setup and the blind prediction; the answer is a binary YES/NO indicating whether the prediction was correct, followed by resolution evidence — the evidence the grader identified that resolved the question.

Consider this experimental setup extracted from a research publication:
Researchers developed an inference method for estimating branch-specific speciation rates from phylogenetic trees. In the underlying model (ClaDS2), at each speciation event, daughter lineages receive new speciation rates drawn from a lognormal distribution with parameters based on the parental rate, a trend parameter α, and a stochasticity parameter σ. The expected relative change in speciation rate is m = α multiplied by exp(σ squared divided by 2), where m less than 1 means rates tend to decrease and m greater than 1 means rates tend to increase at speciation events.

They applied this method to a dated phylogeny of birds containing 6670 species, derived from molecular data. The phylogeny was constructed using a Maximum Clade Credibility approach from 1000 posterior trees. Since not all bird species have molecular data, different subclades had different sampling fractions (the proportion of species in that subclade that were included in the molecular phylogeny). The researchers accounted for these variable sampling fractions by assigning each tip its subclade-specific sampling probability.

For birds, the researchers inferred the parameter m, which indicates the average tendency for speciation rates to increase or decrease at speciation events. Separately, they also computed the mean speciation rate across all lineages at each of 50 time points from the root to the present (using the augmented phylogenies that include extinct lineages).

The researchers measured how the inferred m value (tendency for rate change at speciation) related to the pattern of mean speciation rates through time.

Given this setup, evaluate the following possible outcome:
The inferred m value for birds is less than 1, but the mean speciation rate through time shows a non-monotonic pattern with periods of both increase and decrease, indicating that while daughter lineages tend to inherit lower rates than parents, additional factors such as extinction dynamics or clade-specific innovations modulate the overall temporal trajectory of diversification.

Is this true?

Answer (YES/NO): NO